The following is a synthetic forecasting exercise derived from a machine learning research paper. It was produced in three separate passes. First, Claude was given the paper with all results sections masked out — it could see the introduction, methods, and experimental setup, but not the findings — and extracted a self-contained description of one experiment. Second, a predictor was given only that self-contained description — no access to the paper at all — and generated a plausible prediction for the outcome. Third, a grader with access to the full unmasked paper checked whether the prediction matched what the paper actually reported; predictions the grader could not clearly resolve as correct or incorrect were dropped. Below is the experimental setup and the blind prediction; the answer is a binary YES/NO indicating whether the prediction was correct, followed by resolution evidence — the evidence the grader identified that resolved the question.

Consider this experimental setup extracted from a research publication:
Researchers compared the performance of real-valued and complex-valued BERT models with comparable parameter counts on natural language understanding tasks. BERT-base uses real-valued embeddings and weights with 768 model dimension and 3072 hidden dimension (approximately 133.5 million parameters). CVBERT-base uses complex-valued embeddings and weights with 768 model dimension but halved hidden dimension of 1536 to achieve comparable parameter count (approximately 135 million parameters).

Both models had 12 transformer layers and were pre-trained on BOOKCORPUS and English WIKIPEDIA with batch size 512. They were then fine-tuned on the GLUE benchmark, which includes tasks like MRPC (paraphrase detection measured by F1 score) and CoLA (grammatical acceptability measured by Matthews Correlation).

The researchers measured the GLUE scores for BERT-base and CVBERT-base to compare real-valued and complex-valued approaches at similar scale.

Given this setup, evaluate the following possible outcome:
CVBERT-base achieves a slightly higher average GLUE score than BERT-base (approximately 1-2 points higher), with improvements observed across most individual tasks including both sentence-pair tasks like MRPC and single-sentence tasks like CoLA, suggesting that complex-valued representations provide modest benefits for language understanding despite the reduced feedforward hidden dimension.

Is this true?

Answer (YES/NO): NO